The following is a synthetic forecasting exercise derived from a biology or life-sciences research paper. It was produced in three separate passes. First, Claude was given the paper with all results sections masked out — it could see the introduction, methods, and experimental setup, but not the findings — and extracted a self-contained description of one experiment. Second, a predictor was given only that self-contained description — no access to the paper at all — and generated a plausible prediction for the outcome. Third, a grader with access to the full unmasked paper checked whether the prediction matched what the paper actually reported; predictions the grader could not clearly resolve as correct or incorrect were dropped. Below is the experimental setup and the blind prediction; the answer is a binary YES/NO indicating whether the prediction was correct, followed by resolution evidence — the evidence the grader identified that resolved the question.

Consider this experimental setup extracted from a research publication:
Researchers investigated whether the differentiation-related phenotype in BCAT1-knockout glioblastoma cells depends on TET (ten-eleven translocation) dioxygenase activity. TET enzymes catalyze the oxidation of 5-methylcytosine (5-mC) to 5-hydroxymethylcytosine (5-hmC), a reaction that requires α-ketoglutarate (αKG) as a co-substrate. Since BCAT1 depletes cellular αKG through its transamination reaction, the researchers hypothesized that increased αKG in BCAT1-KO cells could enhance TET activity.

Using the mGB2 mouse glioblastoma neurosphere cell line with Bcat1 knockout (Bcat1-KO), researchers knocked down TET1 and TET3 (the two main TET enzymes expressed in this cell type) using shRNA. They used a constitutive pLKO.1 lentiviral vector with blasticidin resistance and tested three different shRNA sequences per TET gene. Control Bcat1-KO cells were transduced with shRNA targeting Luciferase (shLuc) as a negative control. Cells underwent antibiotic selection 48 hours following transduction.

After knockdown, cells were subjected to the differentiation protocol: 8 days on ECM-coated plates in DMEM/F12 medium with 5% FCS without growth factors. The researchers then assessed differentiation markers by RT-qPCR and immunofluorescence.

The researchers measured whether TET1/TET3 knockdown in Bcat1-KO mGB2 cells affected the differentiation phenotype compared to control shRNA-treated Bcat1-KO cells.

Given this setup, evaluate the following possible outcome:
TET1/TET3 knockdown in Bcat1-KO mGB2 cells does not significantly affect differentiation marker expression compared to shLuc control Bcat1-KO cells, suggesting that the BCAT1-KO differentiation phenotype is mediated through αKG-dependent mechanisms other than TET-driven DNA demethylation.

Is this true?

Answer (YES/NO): NO